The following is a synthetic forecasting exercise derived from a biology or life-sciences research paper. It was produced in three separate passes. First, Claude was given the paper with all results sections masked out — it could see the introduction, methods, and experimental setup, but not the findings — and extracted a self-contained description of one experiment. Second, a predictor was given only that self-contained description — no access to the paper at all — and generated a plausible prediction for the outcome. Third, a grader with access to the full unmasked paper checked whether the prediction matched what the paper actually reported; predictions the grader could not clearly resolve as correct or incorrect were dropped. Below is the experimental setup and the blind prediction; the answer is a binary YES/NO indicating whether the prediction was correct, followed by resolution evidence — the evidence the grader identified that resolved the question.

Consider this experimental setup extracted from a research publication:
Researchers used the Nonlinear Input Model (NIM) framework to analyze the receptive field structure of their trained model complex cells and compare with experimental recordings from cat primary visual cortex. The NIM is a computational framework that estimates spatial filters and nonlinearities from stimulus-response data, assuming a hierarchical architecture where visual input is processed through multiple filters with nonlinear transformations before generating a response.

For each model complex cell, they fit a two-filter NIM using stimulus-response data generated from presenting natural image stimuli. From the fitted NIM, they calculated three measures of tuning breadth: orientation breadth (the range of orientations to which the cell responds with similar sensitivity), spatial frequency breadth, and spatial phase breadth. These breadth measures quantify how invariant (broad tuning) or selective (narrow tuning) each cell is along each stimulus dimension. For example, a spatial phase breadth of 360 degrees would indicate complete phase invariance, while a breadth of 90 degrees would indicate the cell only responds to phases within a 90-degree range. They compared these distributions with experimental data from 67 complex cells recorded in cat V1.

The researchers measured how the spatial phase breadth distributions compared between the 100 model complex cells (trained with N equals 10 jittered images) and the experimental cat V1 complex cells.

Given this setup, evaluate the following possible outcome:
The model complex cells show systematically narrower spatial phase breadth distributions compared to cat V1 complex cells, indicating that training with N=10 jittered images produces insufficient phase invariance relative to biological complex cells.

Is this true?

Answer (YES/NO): NO